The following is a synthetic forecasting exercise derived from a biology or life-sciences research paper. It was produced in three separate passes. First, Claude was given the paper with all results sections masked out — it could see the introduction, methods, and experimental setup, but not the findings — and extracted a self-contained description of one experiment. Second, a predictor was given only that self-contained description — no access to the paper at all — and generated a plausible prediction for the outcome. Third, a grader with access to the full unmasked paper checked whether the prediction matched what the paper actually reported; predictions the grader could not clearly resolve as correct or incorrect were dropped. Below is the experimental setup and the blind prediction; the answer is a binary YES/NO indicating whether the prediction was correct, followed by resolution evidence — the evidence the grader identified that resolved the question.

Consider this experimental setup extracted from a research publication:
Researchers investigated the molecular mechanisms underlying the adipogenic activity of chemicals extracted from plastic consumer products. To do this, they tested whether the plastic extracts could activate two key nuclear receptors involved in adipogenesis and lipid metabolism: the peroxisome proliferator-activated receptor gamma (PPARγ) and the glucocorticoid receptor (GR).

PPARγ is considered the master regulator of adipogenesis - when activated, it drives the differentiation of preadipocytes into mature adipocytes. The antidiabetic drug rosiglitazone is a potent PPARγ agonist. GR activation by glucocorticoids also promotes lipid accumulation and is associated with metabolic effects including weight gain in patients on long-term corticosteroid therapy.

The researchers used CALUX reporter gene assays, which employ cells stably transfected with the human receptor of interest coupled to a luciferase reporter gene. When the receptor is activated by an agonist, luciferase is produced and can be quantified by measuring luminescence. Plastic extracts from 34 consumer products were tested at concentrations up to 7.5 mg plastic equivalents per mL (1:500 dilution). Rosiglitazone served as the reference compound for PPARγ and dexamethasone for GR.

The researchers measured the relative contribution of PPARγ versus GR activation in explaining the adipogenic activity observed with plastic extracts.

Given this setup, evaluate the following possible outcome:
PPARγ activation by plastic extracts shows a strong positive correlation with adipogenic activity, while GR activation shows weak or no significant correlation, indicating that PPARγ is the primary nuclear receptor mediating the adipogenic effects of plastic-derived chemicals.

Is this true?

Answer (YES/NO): NO